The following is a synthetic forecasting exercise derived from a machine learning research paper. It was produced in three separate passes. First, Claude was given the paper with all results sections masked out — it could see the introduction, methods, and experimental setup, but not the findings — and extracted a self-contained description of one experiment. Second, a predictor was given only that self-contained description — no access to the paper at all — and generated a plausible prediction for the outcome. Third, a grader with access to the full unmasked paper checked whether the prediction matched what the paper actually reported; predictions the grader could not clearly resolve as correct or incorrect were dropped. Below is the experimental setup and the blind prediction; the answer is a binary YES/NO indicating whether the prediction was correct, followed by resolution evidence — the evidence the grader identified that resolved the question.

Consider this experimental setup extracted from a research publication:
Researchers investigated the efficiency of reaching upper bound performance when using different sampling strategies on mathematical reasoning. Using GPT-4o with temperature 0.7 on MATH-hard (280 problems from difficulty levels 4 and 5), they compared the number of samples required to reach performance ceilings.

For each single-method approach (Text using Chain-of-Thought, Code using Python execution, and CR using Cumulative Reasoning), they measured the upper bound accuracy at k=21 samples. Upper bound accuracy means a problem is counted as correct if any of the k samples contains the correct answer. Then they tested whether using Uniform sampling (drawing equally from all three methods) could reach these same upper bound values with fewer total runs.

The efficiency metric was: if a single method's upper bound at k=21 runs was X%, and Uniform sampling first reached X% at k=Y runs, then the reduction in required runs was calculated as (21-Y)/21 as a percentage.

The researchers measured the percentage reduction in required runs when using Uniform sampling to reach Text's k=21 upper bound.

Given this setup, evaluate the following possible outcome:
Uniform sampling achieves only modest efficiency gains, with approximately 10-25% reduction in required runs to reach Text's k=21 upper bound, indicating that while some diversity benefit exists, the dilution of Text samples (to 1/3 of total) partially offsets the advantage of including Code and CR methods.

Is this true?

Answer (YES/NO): NO